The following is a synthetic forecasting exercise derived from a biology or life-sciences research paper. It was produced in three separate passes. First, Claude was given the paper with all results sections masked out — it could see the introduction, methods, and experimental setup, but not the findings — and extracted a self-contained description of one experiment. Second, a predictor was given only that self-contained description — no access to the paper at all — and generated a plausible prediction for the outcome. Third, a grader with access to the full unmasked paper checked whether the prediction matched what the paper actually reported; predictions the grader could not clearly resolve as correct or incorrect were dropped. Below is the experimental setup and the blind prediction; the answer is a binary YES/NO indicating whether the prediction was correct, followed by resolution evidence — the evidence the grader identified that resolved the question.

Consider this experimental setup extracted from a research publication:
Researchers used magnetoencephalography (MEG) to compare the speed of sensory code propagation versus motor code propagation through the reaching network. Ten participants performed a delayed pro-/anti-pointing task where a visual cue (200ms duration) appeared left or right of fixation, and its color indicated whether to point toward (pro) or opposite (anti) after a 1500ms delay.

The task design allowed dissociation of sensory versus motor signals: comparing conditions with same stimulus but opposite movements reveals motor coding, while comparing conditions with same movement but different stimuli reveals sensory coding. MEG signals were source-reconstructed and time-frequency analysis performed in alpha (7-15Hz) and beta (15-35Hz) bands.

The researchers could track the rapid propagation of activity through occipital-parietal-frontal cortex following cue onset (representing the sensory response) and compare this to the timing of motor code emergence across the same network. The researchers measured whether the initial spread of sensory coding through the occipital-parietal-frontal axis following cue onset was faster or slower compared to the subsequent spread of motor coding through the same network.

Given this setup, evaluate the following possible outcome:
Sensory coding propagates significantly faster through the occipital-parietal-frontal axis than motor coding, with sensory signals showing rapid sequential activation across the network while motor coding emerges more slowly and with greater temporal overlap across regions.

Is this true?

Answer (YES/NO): NO